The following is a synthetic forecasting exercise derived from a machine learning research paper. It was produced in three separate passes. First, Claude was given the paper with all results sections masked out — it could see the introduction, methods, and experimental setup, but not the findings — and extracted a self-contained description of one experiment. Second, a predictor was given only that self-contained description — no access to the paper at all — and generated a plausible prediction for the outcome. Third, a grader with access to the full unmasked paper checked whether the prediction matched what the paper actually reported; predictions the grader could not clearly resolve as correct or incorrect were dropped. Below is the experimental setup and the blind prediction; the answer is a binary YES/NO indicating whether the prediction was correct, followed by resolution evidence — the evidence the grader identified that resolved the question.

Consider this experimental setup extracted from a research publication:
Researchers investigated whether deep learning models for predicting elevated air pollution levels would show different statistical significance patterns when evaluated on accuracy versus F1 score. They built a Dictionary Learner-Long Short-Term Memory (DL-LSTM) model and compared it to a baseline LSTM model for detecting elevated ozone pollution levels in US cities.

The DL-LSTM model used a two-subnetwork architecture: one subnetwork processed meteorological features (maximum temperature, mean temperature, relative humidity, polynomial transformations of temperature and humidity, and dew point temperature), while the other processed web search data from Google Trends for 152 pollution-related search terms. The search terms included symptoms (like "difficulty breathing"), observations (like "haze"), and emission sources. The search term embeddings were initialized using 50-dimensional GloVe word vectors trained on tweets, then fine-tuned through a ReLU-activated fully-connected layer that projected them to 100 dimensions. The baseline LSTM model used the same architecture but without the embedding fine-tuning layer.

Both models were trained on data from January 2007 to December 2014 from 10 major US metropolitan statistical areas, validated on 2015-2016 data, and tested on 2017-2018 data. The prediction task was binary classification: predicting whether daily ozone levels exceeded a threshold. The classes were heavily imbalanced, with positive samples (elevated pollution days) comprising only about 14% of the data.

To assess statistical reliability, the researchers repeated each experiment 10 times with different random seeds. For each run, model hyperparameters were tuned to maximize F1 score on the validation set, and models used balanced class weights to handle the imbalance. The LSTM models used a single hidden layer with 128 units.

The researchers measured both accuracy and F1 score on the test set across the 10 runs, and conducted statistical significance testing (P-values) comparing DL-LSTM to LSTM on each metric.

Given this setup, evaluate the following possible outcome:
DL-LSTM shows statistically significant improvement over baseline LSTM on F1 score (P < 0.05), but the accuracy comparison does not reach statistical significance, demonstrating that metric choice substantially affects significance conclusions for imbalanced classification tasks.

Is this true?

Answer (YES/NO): YES